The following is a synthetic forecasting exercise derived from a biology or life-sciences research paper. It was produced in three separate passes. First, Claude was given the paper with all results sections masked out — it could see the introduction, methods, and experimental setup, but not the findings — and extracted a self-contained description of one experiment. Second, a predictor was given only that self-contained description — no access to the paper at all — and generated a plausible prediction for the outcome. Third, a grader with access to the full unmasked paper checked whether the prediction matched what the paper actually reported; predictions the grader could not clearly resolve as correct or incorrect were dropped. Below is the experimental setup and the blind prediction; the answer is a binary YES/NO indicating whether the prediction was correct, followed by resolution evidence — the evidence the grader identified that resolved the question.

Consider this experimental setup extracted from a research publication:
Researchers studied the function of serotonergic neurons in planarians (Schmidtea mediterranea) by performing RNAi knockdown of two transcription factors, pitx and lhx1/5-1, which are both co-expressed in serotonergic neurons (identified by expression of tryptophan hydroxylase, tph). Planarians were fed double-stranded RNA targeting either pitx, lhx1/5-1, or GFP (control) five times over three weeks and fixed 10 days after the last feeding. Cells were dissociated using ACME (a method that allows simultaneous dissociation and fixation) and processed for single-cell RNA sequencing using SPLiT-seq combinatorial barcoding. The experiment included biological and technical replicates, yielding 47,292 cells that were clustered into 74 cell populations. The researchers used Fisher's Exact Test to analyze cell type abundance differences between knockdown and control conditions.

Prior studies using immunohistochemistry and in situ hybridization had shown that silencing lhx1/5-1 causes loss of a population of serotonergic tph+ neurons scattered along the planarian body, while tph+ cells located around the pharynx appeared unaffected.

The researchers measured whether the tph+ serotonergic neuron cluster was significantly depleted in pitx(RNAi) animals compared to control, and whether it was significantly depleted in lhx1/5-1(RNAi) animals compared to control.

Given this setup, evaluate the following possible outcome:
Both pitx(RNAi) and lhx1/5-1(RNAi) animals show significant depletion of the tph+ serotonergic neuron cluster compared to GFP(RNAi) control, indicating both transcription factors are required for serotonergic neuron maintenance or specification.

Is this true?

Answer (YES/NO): NO